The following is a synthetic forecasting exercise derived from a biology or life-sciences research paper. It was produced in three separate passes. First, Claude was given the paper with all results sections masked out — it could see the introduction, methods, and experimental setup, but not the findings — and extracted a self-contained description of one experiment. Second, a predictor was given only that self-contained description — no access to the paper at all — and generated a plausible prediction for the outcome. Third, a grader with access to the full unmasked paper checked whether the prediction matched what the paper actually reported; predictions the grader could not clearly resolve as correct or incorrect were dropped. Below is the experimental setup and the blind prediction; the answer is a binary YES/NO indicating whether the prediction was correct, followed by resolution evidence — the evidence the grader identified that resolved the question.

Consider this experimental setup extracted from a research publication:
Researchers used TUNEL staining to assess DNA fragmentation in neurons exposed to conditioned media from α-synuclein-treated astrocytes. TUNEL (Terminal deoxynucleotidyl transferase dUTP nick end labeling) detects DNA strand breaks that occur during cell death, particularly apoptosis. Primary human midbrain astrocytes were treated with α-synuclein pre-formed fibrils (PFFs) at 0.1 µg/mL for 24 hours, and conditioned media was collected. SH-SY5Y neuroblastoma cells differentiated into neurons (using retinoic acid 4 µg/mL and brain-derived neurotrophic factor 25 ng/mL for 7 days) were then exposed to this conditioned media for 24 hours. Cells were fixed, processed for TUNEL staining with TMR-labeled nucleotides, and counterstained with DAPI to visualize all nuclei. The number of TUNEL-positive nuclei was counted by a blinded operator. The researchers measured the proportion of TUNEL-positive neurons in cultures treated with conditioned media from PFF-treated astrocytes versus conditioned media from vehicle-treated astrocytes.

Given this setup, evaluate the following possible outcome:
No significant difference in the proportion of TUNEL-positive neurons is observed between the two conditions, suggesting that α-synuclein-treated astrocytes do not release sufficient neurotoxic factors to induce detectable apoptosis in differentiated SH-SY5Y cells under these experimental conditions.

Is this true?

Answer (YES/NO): NO